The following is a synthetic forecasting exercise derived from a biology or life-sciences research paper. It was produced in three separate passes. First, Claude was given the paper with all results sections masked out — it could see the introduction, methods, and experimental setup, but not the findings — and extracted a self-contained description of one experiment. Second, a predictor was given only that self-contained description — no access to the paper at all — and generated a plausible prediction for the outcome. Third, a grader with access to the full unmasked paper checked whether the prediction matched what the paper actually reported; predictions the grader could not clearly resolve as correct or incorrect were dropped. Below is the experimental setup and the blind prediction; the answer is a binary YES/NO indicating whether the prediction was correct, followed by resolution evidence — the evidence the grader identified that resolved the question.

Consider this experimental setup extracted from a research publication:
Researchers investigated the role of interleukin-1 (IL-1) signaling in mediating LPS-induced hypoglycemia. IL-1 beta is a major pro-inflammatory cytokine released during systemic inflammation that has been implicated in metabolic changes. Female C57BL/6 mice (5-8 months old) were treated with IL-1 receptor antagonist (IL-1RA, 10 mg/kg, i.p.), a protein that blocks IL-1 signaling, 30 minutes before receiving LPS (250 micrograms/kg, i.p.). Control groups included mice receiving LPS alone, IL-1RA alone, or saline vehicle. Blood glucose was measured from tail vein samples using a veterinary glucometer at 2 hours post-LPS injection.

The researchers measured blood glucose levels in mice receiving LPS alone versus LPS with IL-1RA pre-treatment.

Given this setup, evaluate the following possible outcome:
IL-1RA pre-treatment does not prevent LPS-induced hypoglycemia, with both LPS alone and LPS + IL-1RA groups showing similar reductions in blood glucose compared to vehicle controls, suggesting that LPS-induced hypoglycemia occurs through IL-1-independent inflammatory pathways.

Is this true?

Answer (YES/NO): NO